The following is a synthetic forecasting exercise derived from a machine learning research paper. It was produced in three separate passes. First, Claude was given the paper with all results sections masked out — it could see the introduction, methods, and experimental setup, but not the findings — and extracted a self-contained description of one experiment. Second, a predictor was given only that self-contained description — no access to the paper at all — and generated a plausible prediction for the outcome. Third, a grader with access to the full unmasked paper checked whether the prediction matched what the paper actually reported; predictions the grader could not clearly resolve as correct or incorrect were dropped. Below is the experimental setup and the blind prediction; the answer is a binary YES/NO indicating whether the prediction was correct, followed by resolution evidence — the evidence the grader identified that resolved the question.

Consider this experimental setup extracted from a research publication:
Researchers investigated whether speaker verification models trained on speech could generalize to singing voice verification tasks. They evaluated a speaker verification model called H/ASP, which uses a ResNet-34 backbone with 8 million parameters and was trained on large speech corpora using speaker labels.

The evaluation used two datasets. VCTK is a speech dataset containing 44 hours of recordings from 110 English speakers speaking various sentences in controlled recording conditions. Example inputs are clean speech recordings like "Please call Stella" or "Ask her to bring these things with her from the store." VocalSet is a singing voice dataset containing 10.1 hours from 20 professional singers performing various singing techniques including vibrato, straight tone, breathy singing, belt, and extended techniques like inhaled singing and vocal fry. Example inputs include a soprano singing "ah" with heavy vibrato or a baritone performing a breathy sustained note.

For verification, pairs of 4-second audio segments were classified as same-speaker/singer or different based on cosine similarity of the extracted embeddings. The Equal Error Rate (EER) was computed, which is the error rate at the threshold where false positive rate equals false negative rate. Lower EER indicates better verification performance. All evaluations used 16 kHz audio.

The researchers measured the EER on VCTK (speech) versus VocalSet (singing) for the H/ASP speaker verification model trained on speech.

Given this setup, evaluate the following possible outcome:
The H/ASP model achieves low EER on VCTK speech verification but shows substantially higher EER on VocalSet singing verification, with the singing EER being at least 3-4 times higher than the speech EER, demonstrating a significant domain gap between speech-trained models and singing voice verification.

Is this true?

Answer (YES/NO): YES